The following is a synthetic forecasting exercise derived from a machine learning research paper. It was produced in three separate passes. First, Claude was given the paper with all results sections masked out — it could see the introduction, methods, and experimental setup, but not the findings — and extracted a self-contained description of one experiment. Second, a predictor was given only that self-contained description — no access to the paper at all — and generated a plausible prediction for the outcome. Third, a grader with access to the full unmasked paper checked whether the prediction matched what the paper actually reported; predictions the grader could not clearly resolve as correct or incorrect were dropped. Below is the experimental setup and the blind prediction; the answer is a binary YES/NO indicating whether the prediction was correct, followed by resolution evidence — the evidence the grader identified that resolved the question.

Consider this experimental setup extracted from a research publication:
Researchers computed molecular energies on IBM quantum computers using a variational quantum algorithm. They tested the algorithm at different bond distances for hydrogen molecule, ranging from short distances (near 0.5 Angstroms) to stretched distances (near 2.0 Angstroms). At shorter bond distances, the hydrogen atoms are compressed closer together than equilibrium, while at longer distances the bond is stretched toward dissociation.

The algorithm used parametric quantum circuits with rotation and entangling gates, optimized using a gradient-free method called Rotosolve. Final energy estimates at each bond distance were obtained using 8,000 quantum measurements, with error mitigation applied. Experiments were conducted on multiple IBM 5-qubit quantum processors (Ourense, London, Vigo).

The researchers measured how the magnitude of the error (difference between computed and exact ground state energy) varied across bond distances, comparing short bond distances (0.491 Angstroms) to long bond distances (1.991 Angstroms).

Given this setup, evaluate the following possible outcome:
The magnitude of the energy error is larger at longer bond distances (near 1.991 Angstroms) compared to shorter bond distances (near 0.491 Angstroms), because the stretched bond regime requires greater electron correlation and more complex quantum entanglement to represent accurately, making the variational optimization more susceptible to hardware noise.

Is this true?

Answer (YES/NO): NO